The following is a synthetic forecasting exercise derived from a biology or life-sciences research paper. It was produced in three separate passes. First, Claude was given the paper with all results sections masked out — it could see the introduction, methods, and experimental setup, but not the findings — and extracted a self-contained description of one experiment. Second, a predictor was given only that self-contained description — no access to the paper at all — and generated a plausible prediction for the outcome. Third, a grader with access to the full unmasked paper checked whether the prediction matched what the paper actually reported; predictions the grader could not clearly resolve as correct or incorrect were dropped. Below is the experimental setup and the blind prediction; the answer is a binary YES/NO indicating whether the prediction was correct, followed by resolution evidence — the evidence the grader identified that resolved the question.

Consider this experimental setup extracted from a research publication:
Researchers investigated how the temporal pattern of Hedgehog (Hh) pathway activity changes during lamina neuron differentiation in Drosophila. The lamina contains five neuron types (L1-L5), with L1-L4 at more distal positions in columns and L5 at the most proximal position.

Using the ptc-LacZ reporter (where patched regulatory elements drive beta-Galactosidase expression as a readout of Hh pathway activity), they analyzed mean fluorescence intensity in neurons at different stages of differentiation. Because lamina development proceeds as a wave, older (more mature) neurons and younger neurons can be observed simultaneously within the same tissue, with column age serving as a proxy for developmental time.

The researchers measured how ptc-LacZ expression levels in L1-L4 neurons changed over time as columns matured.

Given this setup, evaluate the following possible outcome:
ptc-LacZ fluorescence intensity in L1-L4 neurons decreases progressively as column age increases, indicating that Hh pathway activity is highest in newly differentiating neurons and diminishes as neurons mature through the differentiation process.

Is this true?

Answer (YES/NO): YES